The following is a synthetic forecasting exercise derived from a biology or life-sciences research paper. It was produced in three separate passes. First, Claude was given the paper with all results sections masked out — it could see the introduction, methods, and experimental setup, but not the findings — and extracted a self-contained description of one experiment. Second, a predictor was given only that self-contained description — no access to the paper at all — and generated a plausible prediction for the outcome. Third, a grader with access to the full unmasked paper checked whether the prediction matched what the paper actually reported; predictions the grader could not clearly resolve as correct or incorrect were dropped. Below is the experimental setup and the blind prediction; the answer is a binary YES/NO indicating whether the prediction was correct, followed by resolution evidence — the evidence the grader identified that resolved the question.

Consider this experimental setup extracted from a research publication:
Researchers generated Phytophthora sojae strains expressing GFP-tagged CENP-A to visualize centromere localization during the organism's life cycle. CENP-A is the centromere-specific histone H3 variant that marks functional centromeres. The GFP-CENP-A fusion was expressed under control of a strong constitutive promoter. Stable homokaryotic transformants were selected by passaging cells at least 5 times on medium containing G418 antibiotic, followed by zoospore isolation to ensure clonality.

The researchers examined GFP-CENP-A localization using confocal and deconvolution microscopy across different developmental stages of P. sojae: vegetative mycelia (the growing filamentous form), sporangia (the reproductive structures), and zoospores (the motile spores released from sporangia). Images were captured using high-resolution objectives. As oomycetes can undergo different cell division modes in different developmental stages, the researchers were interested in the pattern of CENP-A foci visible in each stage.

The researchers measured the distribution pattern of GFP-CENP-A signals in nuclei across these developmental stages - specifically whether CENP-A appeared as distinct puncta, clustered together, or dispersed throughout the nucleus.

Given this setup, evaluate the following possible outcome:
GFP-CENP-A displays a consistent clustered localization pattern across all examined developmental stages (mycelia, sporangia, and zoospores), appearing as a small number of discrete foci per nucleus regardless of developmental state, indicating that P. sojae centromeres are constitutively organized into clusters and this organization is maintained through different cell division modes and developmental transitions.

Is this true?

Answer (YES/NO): YES